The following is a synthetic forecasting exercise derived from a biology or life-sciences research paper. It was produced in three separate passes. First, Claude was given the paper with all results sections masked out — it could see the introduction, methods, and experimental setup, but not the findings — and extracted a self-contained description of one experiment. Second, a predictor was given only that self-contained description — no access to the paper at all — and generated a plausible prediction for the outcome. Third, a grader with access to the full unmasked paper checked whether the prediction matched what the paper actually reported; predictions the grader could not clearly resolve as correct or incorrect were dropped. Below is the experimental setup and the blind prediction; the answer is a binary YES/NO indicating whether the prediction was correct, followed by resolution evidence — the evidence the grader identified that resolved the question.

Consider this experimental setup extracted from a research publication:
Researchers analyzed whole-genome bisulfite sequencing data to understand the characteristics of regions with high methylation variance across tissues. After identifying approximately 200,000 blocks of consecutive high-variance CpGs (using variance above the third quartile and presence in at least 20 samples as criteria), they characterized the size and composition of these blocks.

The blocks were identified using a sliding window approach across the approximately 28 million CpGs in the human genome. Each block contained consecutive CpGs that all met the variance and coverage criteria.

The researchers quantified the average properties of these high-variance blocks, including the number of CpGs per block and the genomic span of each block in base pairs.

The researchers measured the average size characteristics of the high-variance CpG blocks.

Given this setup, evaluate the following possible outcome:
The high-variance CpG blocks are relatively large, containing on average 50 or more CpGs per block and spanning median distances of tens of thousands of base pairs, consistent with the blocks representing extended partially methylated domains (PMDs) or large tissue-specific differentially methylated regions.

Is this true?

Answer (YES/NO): NO